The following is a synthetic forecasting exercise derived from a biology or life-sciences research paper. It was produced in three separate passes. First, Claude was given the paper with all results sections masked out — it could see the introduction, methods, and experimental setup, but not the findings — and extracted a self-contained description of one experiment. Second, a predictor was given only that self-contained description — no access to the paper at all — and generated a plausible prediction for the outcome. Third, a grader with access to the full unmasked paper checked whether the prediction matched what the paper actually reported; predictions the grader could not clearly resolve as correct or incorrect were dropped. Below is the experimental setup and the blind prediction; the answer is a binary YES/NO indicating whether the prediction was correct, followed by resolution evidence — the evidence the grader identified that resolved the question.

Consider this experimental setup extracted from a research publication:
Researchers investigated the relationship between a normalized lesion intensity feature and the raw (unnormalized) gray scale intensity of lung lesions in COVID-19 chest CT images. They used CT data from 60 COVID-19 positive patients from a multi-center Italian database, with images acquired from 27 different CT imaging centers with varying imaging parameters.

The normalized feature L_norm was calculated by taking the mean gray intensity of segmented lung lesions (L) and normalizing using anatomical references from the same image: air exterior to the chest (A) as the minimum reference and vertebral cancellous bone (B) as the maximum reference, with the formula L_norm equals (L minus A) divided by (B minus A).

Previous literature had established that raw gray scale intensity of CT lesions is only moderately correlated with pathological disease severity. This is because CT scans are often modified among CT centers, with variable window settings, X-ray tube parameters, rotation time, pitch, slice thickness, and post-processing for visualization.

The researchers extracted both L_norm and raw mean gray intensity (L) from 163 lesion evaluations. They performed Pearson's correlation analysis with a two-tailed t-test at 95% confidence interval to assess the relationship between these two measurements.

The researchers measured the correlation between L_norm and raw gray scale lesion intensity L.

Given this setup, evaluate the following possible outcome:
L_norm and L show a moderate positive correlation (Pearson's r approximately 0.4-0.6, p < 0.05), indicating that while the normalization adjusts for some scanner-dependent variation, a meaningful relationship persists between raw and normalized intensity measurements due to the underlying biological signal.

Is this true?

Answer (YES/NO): NO